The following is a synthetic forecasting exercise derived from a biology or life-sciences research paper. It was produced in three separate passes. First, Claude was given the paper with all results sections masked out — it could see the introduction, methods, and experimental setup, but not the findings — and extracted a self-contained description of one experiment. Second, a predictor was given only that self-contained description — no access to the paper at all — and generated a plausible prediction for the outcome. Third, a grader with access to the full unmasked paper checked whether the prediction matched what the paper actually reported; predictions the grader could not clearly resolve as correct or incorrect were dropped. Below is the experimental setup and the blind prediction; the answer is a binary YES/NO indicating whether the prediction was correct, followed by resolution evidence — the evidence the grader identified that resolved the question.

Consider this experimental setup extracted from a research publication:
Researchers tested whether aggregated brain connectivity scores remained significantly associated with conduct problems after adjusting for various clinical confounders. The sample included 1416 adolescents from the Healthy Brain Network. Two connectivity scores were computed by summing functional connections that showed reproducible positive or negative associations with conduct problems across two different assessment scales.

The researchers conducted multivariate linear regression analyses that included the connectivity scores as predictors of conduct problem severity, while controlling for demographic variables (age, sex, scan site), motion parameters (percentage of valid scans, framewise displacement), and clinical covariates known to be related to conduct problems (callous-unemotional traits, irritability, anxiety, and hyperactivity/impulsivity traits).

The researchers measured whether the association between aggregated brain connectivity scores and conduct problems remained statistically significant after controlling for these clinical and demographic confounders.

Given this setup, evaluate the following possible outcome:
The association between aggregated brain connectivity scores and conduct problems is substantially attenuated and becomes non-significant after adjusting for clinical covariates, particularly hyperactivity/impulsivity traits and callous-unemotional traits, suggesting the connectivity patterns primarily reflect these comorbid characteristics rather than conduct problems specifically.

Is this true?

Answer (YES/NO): NO